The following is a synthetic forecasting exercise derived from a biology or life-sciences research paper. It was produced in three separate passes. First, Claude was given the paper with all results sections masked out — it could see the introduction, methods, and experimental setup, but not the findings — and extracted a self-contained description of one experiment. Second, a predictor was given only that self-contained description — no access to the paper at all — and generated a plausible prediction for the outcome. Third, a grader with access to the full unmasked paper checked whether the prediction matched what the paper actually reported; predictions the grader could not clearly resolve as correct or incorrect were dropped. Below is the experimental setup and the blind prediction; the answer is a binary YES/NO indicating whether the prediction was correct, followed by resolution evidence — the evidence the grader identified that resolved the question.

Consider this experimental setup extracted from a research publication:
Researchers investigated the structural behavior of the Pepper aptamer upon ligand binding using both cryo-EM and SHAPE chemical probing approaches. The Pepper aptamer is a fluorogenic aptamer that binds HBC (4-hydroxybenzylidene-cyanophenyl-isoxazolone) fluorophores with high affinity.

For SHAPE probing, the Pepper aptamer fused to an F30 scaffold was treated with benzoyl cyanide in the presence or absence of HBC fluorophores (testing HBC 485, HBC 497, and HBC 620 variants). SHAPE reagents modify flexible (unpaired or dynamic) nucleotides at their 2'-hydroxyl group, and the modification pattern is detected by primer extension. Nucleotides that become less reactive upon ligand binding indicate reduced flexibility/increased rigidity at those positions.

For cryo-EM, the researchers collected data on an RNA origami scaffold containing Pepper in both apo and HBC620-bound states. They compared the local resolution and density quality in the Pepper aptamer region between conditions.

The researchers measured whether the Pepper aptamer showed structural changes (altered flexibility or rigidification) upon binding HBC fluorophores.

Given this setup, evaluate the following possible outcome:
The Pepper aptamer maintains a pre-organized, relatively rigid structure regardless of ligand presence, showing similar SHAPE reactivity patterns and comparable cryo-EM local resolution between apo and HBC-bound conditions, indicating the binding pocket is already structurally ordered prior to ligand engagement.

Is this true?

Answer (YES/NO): NO